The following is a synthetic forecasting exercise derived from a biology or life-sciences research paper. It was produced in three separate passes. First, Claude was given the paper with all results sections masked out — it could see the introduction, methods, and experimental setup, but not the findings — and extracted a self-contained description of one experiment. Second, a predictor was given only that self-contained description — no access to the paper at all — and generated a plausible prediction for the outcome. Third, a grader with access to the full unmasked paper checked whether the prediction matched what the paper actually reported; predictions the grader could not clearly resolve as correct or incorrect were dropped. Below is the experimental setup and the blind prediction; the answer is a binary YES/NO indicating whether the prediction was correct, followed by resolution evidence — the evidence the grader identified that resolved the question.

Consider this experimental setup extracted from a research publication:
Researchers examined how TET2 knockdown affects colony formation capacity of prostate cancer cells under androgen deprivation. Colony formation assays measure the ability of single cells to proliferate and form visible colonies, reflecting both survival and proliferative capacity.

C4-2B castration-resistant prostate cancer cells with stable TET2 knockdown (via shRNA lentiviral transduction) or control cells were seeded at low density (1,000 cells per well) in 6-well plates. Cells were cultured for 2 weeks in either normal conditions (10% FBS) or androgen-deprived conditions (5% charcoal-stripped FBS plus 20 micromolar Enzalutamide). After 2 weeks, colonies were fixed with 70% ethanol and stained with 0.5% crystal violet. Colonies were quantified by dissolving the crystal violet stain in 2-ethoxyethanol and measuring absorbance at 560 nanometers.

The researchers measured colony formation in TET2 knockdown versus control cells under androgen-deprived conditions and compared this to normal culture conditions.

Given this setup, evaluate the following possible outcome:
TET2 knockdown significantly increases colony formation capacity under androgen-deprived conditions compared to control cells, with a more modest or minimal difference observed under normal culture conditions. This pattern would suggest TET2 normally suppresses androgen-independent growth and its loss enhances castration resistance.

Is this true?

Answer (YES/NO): NO